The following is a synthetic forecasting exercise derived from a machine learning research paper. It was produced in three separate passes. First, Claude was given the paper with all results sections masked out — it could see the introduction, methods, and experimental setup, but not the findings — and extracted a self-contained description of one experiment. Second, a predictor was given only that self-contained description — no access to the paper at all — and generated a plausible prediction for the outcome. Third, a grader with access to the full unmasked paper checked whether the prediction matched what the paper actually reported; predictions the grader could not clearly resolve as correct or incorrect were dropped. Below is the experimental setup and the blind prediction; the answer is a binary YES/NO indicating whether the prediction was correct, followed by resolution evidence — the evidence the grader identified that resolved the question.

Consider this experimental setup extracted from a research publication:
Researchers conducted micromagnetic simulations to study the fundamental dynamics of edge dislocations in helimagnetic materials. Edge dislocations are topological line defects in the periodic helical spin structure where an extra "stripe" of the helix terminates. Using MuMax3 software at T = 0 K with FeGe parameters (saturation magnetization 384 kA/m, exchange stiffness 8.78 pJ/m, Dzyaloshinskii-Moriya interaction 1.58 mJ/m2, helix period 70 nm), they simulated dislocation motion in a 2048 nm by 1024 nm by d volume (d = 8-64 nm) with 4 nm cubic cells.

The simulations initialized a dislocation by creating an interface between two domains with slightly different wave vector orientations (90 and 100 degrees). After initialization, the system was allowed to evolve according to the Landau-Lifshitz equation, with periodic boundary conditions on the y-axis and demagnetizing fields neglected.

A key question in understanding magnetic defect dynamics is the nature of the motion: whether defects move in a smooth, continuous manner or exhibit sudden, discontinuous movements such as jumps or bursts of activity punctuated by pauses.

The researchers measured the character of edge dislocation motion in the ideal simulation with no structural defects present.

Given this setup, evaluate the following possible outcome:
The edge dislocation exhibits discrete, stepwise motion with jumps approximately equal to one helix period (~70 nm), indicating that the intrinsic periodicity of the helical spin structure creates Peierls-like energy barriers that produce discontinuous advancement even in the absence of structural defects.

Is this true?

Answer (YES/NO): NO